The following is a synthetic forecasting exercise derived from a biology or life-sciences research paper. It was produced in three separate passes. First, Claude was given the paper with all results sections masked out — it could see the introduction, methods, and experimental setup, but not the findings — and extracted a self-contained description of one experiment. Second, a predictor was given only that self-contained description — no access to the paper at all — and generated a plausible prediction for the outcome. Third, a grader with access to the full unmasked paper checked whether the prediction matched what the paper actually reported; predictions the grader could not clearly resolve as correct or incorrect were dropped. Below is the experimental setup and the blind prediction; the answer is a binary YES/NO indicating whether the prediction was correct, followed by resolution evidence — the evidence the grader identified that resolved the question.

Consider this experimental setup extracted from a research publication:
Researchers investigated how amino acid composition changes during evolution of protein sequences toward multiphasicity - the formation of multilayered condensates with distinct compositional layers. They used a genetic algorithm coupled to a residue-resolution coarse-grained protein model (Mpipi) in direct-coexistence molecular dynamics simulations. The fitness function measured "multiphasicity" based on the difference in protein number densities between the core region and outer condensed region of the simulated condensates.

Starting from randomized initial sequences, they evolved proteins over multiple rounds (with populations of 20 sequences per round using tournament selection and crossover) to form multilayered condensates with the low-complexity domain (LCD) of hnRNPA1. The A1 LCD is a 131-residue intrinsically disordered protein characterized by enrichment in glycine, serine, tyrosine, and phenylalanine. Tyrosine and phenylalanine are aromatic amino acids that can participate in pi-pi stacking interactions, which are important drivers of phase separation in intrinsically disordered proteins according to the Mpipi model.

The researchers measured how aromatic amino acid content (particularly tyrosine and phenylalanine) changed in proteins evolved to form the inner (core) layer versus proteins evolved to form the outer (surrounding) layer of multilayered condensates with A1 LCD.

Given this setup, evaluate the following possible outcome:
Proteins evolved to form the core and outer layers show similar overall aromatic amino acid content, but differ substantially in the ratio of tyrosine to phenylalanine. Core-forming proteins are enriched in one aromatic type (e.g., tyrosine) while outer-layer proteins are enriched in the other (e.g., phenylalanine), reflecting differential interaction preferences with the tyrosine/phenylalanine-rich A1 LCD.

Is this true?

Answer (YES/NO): NO